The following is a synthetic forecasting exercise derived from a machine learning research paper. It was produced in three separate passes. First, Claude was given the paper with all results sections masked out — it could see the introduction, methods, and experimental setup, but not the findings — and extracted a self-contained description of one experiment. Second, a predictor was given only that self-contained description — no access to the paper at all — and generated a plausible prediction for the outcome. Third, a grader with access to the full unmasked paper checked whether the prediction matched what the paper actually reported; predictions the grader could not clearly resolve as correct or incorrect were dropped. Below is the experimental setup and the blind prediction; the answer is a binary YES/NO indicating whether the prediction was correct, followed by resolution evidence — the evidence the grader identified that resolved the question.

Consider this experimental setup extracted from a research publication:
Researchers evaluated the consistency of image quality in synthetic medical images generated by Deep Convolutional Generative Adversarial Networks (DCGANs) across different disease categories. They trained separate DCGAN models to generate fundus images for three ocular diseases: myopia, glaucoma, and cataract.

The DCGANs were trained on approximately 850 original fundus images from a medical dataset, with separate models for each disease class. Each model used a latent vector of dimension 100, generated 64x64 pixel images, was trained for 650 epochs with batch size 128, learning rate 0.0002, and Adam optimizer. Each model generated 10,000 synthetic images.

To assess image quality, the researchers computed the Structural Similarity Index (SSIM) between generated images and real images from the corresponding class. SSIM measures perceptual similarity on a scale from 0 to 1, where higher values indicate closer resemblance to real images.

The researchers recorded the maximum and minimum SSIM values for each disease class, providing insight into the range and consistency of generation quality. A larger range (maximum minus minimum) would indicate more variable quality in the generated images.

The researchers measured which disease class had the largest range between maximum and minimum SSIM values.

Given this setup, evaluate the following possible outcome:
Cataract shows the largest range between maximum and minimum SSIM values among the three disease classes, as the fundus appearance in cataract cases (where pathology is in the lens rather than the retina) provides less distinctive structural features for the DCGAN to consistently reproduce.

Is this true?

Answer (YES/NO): YES